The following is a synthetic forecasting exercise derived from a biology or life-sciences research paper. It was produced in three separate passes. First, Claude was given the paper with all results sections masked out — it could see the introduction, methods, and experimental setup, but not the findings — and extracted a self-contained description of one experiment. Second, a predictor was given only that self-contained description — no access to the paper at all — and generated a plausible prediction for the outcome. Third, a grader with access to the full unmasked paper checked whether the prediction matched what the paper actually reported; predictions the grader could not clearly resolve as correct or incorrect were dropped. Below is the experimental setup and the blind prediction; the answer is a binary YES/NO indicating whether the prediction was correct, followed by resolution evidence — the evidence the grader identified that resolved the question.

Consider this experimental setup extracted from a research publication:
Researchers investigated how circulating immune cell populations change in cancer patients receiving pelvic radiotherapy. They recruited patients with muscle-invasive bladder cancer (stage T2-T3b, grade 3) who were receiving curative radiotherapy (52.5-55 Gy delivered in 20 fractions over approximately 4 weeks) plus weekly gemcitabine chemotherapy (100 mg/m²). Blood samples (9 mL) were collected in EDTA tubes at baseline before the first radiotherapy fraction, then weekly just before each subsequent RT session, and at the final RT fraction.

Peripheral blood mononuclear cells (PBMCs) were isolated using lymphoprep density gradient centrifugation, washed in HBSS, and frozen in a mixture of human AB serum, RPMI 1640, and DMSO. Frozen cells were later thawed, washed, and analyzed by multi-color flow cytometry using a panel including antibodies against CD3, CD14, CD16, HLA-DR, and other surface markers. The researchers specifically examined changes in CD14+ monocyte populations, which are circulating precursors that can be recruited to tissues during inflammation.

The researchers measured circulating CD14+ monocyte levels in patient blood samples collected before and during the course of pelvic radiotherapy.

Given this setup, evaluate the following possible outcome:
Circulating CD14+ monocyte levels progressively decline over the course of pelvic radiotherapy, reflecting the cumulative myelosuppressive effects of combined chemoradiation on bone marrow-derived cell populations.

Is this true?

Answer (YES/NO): NO